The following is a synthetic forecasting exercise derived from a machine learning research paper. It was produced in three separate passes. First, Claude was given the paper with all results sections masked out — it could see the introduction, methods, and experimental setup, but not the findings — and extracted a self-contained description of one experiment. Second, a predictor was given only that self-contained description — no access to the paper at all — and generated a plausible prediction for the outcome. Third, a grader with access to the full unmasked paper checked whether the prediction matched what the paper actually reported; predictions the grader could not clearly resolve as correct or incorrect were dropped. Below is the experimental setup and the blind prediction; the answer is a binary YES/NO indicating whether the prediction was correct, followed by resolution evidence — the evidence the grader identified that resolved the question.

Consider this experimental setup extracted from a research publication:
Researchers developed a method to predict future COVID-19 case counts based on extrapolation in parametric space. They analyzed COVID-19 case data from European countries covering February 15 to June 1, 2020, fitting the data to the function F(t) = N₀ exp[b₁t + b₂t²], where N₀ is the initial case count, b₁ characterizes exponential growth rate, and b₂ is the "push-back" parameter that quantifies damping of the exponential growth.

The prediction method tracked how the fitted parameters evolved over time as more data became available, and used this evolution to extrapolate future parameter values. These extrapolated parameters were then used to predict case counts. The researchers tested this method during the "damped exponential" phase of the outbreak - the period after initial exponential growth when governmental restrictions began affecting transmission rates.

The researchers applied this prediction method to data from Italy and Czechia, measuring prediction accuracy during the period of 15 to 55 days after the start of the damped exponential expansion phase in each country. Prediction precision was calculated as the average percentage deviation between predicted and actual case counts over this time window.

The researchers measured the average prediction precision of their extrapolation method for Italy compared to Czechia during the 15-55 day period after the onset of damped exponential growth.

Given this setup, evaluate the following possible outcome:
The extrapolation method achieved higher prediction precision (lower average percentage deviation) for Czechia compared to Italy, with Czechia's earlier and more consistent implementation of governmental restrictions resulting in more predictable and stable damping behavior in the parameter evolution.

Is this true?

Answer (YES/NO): YES